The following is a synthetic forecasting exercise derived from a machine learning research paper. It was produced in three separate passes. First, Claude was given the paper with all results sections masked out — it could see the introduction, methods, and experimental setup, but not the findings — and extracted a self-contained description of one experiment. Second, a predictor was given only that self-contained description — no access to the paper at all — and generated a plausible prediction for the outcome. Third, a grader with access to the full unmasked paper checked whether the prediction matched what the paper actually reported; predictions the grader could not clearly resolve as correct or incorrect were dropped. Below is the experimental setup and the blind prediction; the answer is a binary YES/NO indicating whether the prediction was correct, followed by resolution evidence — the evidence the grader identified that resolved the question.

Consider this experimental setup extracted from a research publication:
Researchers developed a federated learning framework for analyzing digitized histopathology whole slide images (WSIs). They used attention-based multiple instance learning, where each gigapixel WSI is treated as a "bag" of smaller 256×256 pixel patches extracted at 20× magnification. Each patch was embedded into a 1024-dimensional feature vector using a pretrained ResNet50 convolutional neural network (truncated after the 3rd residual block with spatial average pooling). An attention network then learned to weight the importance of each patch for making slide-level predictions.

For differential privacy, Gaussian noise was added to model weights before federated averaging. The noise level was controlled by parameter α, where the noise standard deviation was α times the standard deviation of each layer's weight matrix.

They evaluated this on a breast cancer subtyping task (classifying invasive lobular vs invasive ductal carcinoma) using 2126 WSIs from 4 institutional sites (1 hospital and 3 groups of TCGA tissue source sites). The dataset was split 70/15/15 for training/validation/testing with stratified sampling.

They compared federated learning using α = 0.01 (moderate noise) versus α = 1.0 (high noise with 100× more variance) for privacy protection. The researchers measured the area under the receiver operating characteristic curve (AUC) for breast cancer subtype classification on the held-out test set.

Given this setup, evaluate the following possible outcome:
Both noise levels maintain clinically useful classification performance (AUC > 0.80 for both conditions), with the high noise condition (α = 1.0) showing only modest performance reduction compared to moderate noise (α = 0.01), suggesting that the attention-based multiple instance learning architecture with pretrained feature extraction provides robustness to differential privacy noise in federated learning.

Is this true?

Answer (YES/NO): NO